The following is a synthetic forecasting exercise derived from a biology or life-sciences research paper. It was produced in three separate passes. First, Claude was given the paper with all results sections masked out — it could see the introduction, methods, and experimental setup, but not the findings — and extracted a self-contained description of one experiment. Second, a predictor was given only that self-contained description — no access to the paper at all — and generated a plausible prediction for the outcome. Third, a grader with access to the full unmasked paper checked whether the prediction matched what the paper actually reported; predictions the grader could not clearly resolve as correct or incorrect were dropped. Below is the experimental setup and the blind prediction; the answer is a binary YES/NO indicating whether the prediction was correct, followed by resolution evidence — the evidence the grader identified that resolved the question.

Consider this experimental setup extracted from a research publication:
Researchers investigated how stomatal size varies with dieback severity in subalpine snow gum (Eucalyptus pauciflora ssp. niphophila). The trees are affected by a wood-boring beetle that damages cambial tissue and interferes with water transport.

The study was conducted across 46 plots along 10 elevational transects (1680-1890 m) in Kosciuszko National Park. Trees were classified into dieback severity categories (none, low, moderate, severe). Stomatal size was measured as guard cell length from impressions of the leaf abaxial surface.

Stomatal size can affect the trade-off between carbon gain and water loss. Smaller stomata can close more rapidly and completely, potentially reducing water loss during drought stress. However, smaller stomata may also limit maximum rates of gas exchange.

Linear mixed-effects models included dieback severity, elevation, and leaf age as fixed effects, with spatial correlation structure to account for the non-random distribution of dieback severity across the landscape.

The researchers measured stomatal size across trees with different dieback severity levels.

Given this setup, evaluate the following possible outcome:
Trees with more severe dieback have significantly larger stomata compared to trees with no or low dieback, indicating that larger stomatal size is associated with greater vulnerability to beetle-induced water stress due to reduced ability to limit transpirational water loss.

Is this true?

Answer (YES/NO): NO